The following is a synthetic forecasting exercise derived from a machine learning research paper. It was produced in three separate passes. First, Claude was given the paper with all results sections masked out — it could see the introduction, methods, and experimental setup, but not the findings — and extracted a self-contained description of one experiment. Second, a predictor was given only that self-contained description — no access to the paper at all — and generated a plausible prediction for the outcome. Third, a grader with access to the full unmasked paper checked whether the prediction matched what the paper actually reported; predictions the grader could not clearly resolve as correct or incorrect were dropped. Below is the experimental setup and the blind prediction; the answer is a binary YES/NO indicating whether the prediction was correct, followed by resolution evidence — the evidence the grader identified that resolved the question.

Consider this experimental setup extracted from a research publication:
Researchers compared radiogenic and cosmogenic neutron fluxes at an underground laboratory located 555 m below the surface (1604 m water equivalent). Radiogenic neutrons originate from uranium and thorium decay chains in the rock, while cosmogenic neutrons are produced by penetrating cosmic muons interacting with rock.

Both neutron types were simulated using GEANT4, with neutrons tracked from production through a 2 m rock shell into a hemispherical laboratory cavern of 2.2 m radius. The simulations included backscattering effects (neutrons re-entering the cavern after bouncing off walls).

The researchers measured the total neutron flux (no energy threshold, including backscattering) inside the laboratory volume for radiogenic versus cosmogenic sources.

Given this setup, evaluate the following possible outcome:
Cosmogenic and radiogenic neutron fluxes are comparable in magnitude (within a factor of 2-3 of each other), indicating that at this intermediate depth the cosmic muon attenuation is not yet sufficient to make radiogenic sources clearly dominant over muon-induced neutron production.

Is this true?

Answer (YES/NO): NO